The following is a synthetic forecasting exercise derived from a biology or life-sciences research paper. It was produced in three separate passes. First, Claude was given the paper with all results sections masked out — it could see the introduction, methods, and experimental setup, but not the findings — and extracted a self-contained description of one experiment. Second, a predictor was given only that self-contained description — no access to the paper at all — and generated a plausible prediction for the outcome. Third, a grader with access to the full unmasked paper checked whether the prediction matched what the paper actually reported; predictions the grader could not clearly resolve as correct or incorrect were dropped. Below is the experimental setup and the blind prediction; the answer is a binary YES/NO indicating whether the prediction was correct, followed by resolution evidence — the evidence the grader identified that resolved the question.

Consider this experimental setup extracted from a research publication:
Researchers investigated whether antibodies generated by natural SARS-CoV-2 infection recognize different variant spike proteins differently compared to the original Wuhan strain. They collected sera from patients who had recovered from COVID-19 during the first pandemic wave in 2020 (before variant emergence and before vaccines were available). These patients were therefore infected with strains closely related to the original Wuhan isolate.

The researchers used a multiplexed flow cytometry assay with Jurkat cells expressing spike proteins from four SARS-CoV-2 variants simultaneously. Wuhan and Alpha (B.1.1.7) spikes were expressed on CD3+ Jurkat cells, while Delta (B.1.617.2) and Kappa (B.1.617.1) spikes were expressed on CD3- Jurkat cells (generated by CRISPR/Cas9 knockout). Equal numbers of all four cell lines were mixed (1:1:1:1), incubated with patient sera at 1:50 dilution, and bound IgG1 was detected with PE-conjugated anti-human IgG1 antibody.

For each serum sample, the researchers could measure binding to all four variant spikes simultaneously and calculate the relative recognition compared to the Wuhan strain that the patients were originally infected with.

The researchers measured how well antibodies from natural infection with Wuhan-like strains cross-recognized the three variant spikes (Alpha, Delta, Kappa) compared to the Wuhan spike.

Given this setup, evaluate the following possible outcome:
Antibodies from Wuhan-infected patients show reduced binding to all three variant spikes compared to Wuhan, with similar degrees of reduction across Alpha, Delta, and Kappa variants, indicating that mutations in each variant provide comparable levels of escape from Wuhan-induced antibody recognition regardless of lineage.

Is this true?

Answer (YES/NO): NO